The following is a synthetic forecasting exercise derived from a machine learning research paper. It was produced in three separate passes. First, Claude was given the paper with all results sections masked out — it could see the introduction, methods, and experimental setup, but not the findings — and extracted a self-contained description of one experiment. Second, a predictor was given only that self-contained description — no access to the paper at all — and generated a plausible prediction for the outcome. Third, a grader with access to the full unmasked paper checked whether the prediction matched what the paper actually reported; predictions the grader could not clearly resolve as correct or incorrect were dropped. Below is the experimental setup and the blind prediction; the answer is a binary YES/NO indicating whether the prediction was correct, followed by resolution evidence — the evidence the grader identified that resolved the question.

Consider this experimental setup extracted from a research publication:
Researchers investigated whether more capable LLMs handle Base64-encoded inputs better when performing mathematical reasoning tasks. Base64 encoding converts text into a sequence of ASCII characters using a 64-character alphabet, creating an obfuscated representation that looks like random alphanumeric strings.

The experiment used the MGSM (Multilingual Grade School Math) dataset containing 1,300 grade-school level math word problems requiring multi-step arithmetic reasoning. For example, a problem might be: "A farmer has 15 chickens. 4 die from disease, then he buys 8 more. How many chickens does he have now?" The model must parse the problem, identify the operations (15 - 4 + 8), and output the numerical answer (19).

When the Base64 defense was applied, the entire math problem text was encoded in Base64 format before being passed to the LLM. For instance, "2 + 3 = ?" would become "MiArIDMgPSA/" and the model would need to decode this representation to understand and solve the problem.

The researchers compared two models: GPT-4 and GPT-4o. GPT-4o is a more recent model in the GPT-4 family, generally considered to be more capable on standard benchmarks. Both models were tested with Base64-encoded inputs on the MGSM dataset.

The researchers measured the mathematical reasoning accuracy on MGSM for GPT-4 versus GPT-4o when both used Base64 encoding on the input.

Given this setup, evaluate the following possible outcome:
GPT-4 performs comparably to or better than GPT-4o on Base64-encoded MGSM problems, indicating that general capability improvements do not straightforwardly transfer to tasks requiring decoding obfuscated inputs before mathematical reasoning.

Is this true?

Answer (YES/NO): YES